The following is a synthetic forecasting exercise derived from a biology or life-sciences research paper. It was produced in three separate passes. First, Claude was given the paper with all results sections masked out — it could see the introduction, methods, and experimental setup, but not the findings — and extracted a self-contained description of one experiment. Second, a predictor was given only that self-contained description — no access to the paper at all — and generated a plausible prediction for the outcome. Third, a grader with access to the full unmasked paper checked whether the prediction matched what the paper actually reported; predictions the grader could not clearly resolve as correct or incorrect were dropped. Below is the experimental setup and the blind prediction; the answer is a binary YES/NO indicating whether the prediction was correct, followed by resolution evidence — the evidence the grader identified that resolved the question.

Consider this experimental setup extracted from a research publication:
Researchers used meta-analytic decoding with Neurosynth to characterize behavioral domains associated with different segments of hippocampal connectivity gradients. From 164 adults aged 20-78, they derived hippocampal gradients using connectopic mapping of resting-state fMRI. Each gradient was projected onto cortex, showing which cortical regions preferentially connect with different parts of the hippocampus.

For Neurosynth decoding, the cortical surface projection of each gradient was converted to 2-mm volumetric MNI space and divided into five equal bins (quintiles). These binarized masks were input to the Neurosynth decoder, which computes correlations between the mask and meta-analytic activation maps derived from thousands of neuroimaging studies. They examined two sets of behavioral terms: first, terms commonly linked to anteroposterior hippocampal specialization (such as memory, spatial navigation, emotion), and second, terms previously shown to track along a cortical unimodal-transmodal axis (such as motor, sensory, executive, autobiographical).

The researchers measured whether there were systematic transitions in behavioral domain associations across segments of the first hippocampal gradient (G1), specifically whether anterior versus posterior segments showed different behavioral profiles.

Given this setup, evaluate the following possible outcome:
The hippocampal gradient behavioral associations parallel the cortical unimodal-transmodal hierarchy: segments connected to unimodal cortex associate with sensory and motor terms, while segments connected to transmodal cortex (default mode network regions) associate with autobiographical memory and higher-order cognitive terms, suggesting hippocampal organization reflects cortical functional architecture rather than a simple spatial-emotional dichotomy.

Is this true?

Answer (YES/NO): NO